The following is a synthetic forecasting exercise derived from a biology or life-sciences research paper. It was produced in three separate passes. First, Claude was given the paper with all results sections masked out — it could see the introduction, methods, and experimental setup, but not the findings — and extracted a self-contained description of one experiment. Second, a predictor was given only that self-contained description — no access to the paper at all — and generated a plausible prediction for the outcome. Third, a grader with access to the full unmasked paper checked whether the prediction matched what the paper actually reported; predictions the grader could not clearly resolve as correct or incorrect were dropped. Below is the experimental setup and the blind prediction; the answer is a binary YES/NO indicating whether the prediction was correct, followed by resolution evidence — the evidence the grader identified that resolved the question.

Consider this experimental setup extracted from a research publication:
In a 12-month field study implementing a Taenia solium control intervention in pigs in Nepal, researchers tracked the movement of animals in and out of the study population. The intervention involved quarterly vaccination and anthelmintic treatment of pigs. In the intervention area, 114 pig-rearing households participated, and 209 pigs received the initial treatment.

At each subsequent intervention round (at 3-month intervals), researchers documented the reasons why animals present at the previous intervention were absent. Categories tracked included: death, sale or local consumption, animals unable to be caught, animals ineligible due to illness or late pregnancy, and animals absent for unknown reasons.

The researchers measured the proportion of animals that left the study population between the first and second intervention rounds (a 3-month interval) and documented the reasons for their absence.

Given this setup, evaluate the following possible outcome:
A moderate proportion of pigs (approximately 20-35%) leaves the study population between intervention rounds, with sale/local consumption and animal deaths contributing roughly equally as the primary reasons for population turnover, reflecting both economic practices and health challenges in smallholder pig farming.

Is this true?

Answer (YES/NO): NO